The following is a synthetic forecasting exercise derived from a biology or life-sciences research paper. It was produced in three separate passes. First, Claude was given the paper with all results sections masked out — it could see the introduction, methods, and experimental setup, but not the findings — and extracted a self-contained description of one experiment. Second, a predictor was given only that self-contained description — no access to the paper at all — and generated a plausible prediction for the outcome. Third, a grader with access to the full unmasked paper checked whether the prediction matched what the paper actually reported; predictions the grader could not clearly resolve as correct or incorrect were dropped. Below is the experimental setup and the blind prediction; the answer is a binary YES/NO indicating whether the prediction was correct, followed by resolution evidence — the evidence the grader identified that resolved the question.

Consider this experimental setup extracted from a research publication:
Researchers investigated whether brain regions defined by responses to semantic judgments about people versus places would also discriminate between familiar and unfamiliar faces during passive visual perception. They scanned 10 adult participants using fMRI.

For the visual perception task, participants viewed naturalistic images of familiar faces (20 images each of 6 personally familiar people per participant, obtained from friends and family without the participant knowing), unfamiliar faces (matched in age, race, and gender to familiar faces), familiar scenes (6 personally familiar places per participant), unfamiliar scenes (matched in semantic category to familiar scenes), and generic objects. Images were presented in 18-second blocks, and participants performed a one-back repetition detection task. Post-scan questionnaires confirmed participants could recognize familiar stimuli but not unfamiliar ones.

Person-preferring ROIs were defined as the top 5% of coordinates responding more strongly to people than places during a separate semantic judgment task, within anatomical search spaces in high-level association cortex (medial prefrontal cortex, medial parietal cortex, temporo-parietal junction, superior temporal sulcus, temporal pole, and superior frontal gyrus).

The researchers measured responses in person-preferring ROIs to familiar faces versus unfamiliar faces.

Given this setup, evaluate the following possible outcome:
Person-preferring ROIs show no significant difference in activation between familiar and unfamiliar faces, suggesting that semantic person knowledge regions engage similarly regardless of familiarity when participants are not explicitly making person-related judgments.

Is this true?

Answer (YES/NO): NO